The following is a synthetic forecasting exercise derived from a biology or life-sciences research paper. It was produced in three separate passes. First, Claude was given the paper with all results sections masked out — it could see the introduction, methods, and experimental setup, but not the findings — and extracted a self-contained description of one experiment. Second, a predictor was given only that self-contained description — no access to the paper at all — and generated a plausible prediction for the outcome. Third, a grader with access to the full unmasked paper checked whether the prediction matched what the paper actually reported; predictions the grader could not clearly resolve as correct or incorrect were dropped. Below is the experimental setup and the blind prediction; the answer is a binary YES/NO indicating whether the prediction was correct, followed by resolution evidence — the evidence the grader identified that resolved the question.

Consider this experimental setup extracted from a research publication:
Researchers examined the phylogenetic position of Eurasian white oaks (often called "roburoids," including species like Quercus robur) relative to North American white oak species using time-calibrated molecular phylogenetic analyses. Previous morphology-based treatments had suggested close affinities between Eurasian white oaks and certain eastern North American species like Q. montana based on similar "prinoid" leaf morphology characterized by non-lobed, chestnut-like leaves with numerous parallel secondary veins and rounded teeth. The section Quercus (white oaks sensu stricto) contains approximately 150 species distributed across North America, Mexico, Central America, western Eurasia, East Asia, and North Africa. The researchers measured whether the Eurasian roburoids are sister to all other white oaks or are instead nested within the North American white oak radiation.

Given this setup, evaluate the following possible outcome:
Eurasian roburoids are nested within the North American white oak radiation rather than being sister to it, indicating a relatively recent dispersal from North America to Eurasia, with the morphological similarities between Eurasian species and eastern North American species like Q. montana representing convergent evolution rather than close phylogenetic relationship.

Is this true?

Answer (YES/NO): YES